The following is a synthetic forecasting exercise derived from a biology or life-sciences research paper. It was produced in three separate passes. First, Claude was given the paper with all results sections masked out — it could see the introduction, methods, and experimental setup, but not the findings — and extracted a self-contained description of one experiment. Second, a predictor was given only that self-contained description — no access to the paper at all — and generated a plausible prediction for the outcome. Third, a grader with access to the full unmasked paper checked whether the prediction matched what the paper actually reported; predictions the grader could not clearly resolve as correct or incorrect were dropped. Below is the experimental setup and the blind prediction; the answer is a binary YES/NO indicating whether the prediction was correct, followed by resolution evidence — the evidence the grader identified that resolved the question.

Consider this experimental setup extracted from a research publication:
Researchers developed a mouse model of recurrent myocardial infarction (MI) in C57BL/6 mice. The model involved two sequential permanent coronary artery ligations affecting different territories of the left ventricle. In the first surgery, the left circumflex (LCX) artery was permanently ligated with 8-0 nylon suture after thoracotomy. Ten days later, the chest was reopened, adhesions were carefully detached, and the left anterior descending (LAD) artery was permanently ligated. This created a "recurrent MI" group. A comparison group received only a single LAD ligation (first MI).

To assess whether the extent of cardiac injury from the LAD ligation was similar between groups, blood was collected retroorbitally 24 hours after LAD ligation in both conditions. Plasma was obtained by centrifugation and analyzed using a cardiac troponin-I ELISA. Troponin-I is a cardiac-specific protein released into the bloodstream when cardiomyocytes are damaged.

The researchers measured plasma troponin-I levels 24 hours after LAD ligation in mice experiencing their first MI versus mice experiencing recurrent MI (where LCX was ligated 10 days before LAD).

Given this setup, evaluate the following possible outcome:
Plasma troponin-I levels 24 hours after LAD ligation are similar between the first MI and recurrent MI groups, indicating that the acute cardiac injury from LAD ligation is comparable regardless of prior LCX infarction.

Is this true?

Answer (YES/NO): YES